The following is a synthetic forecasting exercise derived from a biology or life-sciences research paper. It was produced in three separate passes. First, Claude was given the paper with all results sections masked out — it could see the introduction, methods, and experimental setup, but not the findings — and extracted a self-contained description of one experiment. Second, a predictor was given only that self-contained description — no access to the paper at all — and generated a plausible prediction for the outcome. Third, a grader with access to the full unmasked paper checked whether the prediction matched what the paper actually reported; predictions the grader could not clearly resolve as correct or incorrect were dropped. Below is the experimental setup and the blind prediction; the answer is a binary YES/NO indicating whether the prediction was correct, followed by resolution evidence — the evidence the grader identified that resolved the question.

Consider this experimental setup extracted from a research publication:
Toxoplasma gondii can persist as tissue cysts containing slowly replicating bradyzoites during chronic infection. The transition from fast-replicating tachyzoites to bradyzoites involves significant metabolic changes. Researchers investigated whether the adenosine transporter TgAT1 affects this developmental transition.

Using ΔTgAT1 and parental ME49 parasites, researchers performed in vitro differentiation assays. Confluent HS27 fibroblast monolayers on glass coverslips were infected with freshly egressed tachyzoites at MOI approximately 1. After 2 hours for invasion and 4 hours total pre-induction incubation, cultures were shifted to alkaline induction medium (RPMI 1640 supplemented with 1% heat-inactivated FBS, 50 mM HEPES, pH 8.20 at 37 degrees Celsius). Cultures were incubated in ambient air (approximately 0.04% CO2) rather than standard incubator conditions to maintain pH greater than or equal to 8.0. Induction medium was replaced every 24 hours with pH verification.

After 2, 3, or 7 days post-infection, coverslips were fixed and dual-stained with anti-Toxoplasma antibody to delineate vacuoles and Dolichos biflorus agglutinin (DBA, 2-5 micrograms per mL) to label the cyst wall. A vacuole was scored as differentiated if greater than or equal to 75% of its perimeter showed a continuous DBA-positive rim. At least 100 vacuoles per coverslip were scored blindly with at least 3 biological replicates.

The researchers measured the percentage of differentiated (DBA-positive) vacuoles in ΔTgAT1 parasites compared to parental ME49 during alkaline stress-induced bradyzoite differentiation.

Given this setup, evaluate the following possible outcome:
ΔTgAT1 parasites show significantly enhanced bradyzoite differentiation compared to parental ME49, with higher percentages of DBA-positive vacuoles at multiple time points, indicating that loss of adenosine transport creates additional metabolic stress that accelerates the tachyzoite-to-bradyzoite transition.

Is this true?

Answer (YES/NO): NO